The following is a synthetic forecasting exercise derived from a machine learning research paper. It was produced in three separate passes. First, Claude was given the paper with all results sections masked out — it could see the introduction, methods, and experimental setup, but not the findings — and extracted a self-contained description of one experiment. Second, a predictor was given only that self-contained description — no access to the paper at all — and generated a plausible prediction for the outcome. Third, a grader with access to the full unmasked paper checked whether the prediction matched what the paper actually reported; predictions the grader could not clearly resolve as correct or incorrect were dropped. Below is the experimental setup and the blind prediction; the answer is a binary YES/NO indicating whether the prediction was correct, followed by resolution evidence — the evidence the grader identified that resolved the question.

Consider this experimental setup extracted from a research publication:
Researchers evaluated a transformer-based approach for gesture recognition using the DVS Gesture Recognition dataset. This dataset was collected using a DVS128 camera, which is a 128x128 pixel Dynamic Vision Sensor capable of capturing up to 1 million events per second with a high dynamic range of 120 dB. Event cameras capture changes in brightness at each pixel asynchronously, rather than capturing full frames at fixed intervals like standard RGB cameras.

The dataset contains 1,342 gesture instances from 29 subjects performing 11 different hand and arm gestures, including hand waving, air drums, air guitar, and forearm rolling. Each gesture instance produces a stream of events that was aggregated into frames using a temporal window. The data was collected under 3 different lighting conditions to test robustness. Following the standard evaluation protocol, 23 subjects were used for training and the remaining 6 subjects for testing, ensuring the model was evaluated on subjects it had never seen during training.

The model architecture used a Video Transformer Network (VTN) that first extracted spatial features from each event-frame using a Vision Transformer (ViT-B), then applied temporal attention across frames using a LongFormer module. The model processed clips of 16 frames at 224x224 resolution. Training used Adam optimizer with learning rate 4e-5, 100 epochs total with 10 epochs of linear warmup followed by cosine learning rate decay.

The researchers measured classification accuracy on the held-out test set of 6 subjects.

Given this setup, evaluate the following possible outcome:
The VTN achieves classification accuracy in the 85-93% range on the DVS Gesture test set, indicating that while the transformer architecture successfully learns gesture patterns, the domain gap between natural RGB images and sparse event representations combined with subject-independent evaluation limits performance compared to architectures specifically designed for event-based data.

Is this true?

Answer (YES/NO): NO